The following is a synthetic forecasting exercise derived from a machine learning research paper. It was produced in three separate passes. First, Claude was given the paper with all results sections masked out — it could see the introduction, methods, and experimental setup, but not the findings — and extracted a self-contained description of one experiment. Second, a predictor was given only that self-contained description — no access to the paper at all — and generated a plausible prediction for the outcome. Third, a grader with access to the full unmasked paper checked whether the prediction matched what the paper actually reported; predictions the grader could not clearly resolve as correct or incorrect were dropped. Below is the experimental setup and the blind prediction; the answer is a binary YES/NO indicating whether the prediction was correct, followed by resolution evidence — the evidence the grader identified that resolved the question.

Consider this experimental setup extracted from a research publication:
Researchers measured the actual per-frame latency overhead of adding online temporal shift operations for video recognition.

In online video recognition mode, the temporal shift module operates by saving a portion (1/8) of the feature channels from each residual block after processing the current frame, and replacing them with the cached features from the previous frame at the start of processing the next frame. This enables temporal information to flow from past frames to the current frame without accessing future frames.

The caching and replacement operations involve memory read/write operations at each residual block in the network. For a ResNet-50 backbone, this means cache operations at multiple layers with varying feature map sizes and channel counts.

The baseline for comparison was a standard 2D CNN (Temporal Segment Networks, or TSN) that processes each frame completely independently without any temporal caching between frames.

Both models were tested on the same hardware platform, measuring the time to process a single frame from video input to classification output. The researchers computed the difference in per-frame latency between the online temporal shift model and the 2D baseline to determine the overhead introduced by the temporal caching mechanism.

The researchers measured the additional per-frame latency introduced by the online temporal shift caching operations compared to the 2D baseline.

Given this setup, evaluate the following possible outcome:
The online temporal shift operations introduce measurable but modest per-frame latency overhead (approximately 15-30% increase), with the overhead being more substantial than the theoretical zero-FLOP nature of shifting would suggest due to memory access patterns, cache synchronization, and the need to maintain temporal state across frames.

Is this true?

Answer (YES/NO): NO